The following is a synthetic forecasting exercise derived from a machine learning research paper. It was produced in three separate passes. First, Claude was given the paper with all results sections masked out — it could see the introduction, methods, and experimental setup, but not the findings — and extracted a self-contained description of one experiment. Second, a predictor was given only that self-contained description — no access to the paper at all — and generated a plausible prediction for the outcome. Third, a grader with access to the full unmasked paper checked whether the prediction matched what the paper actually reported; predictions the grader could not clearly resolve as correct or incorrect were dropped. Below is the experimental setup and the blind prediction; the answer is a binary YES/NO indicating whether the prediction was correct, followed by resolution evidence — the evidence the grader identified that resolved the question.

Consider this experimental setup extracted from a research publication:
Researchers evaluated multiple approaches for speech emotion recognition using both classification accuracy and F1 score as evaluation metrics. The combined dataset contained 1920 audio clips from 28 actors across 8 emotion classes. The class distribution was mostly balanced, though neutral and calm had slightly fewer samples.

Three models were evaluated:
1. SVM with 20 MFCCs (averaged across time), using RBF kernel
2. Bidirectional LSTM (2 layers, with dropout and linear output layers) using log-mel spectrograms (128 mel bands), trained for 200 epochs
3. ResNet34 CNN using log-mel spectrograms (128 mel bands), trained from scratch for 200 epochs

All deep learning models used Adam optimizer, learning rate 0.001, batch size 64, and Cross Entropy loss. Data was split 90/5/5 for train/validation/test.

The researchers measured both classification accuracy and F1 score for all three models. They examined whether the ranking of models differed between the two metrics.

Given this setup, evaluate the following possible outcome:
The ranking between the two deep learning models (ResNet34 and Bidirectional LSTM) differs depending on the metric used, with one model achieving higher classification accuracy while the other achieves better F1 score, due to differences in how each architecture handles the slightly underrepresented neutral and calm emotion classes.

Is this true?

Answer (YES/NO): NO